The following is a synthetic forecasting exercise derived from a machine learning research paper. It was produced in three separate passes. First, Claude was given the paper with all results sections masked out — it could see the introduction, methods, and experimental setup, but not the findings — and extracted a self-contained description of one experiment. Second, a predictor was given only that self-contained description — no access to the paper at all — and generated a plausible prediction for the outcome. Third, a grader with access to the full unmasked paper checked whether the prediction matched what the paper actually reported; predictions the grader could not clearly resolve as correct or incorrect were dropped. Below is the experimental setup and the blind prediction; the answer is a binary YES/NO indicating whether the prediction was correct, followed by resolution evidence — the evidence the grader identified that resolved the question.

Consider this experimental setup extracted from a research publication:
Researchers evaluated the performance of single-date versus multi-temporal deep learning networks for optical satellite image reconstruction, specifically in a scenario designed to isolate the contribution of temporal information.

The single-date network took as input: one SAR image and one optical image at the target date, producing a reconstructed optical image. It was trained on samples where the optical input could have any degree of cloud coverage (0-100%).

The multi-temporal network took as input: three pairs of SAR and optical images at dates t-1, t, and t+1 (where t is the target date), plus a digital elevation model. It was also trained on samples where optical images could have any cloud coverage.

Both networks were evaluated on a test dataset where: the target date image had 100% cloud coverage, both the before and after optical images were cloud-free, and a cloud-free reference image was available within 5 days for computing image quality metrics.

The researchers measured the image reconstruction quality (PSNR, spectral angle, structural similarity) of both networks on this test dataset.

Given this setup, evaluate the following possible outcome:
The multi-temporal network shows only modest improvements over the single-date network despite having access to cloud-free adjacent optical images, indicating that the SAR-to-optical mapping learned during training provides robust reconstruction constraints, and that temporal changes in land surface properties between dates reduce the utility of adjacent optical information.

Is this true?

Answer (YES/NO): NO